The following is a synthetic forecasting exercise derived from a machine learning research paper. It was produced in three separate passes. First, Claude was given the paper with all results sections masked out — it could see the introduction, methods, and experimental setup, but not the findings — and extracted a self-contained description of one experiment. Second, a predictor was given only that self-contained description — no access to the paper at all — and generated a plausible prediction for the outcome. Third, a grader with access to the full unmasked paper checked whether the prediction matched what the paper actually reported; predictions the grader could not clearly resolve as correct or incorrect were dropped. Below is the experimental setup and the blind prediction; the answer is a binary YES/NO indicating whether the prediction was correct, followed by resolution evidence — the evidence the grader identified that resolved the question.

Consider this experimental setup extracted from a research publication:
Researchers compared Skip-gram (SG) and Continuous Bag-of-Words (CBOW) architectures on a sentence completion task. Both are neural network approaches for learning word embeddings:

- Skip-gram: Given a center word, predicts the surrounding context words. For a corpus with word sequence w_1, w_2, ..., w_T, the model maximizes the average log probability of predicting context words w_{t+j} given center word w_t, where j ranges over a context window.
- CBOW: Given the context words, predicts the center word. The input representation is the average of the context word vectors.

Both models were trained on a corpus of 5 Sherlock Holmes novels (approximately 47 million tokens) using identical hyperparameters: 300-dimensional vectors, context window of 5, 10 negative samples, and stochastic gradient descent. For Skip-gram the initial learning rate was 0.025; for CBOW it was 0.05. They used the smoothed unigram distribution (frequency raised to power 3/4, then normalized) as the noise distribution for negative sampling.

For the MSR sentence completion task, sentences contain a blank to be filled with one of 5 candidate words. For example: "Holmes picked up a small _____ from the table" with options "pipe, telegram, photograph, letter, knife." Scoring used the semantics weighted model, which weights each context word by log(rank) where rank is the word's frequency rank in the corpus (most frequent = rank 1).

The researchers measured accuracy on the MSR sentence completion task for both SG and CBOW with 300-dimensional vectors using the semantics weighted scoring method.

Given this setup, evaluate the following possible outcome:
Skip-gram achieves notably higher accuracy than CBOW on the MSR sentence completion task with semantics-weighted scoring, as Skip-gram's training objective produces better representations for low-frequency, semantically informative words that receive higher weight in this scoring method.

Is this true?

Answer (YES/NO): NO